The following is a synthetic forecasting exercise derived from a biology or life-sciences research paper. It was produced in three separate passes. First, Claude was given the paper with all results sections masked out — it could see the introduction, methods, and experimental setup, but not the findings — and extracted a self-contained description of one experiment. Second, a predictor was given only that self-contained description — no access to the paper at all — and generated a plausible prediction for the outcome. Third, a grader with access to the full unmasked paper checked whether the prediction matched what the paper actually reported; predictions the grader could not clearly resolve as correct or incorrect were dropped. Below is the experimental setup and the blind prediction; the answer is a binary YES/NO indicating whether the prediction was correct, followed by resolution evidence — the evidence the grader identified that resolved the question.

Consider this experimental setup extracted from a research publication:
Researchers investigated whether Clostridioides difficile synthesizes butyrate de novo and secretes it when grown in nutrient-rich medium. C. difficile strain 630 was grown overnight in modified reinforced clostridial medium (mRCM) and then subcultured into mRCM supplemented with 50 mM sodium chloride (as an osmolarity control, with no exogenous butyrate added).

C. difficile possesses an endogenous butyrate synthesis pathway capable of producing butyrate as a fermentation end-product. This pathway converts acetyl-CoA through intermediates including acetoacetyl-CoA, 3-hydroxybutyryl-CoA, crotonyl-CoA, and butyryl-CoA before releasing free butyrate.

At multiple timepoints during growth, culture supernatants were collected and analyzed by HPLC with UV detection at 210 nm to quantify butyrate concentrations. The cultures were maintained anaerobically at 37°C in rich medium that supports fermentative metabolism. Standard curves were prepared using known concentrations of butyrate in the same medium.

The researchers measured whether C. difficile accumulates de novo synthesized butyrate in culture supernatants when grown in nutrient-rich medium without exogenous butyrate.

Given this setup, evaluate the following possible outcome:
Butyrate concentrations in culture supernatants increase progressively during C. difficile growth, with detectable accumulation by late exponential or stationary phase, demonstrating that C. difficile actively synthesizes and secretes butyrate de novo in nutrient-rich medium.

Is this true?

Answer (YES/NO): YES